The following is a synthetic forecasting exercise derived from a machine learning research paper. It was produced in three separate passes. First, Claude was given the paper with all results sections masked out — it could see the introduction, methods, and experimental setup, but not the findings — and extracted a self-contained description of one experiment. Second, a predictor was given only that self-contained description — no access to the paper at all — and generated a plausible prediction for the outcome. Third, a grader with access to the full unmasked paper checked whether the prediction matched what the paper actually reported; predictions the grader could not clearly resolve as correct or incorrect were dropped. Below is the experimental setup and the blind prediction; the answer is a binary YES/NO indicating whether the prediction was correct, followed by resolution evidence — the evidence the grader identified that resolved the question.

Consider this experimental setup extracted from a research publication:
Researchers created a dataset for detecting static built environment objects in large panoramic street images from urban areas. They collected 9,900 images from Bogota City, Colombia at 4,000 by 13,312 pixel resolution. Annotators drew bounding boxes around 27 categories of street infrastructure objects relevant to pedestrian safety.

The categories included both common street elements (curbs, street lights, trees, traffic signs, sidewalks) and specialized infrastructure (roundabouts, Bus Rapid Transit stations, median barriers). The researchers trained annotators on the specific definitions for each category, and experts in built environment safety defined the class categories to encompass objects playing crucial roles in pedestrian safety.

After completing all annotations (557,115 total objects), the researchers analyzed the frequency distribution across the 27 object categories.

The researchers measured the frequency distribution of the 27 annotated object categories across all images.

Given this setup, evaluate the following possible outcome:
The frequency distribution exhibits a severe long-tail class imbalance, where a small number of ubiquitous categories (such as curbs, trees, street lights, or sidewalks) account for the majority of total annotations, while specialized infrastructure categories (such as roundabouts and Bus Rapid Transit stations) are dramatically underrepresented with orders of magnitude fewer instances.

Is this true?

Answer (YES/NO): YES